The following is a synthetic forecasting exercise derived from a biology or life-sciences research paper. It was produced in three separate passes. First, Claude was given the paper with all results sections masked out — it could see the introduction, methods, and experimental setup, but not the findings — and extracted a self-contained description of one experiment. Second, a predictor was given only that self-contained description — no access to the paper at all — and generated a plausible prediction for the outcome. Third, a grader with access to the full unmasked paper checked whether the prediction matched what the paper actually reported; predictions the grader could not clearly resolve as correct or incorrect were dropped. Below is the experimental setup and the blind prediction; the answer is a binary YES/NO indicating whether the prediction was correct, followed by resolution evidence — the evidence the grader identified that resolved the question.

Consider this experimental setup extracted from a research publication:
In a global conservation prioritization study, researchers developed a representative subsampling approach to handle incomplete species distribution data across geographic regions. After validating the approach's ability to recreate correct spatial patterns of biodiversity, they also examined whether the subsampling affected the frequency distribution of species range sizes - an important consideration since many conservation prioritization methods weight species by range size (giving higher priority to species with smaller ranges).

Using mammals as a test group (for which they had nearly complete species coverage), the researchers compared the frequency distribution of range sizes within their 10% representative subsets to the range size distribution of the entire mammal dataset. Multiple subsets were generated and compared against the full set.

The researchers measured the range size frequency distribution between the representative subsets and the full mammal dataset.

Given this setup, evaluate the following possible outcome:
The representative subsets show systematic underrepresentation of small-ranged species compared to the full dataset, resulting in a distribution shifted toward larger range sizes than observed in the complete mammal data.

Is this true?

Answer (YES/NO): NO